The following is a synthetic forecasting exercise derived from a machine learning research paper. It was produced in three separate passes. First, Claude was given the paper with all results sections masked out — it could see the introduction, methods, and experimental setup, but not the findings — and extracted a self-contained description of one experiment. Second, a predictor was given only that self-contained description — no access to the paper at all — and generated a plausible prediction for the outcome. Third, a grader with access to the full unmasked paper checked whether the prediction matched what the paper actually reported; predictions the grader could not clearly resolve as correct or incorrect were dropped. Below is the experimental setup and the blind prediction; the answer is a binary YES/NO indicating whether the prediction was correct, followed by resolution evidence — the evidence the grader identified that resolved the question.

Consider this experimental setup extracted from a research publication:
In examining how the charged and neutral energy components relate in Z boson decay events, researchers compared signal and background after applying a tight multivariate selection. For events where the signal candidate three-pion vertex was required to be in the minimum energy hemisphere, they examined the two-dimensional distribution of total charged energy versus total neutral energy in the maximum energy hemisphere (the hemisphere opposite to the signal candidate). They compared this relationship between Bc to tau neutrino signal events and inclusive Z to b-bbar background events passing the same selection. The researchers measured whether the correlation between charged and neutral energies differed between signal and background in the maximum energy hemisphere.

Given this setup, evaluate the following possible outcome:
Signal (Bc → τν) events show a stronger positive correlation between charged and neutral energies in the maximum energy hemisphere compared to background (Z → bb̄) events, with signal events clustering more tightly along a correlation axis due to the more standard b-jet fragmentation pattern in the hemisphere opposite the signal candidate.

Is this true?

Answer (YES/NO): YES